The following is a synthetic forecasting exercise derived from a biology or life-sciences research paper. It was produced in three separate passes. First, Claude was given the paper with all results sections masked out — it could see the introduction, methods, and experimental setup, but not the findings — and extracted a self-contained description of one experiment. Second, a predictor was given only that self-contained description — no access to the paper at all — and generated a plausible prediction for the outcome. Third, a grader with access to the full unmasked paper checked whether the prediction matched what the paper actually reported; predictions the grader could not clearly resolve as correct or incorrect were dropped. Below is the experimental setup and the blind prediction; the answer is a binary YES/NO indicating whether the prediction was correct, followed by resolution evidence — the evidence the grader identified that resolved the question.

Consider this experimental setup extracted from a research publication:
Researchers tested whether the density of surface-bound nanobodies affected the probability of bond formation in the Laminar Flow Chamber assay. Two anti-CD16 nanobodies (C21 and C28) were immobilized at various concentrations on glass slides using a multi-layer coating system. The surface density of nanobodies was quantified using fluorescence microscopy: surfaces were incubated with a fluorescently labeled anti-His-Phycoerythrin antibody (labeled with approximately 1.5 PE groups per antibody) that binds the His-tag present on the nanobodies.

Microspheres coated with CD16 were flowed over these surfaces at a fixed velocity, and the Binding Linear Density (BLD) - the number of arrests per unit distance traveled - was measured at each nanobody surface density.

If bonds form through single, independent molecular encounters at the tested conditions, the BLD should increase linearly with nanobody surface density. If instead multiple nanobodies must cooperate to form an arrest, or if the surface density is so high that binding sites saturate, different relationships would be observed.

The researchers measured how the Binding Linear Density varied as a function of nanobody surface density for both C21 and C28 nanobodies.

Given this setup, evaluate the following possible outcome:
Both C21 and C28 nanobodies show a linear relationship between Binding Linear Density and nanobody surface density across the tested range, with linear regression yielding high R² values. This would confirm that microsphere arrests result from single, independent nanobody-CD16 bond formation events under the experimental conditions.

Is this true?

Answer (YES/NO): YES